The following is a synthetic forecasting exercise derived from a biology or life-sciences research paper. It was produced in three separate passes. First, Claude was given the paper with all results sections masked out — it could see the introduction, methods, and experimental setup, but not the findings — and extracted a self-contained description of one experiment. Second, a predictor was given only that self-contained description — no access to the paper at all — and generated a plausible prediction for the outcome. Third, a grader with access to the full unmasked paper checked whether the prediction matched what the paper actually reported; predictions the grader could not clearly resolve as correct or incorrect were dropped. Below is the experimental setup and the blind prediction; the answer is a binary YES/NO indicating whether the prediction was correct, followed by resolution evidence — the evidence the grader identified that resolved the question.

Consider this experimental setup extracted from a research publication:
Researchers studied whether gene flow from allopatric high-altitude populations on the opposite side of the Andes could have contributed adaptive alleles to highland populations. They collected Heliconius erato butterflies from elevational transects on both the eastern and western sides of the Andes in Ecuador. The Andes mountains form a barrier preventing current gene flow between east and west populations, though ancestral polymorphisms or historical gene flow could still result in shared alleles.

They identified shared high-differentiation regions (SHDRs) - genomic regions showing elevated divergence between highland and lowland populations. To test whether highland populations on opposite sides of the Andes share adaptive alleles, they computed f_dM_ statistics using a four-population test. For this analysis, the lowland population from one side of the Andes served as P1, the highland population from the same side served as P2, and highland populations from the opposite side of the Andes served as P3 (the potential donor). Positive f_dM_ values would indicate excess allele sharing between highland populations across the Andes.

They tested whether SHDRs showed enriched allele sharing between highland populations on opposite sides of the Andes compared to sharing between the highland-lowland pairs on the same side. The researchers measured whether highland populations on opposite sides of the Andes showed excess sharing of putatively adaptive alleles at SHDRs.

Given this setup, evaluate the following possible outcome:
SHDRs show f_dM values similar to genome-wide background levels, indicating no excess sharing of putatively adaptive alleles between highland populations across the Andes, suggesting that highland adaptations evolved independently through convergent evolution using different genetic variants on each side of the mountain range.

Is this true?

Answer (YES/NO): NO